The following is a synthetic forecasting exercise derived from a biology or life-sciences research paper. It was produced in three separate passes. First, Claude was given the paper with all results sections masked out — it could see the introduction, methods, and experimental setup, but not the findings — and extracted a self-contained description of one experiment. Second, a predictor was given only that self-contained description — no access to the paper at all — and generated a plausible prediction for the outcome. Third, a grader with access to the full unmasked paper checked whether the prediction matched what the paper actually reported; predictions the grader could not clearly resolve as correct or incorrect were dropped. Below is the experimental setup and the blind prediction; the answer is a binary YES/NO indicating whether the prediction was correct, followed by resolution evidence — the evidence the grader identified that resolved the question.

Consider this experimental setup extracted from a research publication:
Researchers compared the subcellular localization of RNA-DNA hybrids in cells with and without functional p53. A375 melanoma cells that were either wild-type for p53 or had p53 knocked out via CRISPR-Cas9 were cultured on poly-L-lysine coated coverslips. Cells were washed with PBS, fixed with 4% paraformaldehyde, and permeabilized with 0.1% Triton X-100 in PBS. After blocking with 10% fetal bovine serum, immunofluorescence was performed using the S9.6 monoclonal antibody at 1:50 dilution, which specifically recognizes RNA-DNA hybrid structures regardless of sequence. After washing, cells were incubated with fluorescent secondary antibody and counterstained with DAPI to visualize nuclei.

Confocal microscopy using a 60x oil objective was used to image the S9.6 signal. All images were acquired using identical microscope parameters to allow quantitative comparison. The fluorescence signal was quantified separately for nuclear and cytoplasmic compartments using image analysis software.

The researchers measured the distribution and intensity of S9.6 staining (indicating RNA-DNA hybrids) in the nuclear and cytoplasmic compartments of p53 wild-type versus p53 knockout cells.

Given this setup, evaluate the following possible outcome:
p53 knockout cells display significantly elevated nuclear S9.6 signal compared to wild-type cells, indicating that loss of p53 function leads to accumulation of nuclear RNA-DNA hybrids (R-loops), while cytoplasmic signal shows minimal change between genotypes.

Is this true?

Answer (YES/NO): NO